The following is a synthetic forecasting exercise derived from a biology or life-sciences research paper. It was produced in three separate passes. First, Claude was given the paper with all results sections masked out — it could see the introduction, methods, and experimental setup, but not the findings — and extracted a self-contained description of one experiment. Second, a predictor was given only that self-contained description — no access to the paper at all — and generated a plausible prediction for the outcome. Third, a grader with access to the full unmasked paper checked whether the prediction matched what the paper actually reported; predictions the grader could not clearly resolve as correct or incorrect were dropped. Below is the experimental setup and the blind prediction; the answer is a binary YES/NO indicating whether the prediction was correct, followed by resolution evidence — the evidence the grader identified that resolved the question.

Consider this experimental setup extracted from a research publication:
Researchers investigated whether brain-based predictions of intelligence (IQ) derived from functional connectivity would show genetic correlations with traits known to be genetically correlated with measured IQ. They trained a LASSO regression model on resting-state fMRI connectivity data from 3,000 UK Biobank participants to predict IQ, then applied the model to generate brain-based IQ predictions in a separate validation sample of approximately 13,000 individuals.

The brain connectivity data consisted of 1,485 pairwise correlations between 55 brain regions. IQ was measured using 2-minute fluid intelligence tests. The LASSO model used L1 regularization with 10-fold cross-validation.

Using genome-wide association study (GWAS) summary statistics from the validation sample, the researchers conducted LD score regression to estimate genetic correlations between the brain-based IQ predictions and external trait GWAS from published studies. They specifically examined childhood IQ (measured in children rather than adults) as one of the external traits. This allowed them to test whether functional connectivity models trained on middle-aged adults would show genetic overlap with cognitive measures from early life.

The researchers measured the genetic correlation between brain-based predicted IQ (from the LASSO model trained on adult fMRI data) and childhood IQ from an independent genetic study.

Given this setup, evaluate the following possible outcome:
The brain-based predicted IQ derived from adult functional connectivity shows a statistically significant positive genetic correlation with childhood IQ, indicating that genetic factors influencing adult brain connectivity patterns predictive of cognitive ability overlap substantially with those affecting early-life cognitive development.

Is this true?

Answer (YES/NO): YES